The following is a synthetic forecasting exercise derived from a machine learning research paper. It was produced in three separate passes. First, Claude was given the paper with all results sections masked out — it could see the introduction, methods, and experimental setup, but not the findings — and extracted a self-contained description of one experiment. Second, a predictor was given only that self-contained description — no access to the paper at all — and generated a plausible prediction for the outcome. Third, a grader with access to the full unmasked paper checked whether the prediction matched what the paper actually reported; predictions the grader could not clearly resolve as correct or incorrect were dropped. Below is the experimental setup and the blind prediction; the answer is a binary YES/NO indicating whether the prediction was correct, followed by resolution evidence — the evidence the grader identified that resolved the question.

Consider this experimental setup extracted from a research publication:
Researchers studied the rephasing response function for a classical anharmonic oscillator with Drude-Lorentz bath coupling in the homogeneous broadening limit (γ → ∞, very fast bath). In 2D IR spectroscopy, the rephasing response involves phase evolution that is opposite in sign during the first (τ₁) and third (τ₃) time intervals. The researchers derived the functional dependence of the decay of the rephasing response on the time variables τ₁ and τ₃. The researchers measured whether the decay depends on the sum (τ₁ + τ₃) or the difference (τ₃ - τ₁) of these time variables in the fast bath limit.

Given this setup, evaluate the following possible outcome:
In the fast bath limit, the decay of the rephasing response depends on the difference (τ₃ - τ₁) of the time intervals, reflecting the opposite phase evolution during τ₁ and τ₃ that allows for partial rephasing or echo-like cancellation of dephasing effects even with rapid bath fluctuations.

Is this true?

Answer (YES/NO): NO